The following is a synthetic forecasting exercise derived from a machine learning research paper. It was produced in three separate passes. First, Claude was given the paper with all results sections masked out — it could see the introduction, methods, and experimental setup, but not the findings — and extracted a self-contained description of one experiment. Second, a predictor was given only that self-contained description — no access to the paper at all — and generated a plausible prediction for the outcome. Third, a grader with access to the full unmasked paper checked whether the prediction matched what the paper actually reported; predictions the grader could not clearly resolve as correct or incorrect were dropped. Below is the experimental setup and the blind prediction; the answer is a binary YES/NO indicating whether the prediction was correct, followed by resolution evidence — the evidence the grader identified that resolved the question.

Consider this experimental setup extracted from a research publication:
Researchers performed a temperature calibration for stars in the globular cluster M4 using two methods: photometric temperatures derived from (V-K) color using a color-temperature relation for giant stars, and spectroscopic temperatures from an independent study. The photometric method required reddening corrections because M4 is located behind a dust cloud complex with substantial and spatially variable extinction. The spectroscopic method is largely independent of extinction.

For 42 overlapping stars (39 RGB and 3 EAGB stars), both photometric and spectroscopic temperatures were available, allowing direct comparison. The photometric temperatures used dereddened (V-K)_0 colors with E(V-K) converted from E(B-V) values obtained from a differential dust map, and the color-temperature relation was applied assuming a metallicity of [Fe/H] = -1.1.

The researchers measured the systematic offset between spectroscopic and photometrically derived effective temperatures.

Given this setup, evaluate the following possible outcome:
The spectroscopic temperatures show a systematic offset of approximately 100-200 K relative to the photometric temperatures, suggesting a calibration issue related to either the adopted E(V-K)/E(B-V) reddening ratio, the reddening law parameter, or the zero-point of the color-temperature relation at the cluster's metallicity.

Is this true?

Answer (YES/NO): NO